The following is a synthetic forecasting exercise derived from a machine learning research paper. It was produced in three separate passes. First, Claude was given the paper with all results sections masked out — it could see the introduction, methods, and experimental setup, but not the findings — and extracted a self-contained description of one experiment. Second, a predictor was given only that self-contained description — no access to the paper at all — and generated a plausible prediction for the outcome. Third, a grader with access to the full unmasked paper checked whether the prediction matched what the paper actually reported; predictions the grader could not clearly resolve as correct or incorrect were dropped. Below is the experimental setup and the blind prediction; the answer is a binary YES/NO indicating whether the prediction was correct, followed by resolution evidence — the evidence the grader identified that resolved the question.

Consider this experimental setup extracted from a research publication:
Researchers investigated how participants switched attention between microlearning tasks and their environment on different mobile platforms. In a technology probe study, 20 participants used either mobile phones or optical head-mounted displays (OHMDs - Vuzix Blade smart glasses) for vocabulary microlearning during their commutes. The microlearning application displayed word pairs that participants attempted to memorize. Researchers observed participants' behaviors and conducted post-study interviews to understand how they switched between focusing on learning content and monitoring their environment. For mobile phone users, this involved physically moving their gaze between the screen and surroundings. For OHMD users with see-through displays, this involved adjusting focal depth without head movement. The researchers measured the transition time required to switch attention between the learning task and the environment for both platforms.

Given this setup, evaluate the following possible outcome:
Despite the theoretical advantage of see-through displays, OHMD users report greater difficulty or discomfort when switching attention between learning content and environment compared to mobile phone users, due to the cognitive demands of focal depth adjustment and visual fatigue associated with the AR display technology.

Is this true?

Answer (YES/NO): NO